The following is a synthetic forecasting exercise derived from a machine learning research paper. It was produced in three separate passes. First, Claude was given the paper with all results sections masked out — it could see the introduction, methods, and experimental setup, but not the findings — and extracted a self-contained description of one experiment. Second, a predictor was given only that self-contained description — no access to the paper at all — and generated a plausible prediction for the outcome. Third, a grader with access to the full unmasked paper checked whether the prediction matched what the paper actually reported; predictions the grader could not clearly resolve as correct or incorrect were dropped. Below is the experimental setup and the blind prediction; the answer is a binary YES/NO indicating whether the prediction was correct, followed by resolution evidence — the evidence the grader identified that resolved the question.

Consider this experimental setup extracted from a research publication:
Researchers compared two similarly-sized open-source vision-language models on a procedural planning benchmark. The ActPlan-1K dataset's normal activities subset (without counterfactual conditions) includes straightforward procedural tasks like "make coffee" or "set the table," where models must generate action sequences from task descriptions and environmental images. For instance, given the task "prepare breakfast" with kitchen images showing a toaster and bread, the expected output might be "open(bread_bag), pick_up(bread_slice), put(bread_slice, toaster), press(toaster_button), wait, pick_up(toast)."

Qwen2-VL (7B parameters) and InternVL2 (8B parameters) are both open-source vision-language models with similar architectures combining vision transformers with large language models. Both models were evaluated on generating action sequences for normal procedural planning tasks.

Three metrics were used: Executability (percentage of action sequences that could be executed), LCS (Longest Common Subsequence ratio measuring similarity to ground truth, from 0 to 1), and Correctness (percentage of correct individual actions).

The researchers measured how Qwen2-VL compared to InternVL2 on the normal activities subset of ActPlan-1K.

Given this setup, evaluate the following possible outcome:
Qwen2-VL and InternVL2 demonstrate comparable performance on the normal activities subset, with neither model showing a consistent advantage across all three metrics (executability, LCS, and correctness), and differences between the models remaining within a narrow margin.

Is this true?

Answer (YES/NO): NO